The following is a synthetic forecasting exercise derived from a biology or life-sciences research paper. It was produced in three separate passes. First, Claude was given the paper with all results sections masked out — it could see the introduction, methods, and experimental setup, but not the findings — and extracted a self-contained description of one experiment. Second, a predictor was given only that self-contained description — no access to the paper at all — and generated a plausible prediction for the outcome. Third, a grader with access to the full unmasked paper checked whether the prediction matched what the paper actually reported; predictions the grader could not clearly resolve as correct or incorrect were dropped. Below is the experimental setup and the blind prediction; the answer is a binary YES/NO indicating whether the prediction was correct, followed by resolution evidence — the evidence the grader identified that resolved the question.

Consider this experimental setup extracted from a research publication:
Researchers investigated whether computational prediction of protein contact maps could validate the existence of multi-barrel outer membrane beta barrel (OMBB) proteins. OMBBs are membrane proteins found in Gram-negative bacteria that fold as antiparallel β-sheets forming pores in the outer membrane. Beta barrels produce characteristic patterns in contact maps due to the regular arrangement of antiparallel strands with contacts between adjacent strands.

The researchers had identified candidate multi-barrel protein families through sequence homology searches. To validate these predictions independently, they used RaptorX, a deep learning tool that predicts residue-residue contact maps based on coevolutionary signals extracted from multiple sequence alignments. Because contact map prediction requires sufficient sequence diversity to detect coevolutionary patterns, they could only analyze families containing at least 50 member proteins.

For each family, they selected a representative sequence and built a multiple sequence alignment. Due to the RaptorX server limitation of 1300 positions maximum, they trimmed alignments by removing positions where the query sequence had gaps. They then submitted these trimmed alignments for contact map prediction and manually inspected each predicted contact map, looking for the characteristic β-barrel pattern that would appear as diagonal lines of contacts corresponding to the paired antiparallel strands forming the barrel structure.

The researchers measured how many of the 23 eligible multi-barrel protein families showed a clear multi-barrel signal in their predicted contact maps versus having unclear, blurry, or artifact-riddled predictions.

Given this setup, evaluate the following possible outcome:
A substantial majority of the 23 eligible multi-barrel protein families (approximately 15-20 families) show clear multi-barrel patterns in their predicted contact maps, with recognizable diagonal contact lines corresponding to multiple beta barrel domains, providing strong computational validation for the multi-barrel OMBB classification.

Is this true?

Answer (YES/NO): NO